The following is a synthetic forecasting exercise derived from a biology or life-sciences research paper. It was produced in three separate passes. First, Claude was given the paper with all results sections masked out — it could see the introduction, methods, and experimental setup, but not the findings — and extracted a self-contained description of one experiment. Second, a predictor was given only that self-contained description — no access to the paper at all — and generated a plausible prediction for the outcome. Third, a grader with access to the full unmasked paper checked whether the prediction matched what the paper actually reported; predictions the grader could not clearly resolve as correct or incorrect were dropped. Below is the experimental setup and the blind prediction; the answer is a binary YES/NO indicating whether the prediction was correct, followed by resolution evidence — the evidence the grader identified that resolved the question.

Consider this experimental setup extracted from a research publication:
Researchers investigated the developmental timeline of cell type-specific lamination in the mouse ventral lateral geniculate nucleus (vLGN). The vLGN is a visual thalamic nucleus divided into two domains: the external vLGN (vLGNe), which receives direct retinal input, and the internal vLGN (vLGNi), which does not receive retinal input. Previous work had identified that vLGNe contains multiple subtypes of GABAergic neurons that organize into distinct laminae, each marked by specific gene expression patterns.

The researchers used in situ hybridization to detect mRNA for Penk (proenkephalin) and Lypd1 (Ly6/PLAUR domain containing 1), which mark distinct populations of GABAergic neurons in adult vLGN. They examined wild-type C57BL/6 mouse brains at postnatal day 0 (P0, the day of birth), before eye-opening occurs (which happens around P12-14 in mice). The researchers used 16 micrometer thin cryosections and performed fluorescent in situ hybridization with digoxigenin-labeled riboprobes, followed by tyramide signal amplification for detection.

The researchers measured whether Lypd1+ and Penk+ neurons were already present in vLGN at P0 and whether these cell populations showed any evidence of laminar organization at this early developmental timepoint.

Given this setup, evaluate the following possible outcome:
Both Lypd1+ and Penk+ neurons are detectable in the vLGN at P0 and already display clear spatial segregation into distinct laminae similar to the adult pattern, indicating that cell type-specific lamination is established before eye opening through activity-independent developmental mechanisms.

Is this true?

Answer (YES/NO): NO